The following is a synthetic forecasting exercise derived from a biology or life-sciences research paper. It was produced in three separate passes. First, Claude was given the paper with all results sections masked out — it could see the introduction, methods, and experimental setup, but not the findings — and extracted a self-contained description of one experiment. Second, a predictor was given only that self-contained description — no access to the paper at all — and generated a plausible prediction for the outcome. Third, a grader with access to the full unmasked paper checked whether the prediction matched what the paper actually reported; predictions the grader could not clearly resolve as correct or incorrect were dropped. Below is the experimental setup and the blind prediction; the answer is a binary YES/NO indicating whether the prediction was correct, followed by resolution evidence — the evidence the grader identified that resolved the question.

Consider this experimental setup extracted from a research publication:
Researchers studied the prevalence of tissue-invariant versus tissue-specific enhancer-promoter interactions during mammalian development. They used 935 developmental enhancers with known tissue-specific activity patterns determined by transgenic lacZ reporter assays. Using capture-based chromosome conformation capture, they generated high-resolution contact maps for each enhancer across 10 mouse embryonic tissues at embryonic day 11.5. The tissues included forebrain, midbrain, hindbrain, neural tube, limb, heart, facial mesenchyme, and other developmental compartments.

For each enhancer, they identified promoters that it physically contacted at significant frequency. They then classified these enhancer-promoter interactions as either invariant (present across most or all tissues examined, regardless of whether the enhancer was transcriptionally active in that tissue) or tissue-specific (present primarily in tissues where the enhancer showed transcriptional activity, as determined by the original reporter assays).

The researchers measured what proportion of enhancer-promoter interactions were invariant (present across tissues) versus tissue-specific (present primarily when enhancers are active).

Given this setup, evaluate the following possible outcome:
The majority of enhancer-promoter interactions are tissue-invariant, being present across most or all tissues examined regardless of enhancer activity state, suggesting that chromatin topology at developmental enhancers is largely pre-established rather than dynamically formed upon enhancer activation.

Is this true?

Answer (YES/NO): NO